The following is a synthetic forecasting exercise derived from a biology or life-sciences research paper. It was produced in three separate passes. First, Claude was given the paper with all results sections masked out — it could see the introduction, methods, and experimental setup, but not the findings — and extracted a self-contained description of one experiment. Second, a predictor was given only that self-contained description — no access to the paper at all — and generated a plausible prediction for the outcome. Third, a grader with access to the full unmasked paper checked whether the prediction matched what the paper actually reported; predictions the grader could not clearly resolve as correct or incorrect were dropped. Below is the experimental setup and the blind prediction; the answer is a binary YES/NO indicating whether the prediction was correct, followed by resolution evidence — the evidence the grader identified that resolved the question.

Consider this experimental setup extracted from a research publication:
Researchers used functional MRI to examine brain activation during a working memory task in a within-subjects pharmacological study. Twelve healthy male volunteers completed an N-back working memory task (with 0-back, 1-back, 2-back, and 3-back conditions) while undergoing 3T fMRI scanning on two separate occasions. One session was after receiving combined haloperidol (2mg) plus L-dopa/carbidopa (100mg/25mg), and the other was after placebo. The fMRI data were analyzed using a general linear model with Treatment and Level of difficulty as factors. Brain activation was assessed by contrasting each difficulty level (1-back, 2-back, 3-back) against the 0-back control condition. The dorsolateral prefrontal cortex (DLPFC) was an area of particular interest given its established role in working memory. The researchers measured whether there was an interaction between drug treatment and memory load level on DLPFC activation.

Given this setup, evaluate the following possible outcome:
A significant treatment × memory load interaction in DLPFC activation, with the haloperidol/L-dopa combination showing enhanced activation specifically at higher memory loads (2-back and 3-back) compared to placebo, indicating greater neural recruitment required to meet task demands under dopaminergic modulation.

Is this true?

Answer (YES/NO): NO